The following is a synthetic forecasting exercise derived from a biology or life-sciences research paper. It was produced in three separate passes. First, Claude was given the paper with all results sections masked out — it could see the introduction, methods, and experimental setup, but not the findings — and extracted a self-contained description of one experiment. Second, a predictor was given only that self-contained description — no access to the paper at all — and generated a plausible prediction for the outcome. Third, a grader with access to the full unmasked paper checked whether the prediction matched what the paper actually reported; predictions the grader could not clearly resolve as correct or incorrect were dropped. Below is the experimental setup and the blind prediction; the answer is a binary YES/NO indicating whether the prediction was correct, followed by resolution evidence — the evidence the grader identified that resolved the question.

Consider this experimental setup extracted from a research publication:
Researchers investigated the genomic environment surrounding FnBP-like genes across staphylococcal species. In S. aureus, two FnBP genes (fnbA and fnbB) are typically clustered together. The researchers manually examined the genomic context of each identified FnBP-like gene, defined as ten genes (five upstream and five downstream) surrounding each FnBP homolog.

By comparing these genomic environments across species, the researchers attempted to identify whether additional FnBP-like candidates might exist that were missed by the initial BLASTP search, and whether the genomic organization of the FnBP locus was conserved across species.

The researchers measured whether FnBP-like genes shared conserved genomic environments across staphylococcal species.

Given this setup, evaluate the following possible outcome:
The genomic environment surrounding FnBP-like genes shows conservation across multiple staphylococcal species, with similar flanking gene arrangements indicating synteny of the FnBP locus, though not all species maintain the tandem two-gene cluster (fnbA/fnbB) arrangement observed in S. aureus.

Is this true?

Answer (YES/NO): YES